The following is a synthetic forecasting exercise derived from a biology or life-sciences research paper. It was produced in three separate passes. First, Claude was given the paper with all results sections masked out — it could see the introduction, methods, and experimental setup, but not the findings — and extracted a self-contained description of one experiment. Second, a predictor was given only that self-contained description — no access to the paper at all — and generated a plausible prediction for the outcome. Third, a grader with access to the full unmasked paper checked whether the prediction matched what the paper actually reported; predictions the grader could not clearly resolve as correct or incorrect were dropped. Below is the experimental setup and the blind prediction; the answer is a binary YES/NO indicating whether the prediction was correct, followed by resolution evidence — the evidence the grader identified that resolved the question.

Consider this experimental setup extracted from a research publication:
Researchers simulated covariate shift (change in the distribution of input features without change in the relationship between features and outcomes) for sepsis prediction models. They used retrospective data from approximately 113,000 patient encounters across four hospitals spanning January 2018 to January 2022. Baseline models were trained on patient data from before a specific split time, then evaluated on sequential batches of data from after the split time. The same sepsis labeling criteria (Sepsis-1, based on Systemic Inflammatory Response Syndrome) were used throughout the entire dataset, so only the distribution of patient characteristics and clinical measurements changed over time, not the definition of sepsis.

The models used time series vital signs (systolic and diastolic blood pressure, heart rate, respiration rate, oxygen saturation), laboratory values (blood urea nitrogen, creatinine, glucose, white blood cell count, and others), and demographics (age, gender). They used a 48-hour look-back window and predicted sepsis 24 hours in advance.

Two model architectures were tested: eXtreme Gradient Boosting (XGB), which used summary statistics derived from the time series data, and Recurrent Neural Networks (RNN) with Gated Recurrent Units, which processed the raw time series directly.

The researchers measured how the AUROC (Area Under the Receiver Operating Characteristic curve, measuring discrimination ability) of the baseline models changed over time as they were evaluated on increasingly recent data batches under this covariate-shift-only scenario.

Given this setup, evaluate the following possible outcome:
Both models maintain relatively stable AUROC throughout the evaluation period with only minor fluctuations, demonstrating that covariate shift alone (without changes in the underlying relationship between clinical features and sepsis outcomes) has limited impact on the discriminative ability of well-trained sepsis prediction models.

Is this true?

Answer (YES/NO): NO